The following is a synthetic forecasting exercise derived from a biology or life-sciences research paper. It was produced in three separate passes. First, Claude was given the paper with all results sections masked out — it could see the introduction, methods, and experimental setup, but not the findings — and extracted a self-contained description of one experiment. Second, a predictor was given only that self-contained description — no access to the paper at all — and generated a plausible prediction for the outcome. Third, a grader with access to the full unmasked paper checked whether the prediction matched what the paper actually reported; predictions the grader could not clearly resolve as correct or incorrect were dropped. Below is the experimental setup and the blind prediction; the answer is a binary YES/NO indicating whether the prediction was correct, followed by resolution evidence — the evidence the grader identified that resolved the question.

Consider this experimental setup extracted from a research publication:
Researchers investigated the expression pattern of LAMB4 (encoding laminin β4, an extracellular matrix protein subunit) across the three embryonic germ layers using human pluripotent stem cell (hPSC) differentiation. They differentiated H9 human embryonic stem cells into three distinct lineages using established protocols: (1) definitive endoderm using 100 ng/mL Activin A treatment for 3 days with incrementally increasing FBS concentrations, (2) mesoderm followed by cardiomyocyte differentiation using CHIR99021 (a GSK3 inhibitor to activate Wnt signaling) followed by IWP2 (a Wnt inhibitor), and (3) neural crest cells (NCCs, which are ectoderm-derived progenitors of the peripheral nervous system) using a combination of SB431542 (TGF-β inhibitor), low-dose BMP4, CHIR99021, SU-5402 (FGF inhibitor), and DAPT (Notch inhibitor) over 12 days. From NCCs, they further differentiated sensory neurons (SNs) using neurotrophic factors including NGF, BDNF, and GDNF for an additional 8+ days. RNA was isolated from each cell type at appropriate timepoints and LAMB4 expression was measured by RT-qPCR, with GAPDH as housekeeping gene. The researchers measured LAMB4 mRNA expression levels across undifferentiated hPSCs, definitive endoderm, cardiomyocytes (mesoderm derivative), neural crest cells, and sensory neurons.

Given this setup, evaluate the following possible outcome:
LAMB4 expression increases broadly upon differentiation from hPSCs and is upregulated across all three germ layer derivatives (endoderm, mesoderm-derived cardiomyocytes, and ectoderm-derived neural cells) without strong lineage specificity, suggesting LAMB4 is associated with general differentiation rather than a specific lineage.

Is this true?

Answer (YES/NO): NO